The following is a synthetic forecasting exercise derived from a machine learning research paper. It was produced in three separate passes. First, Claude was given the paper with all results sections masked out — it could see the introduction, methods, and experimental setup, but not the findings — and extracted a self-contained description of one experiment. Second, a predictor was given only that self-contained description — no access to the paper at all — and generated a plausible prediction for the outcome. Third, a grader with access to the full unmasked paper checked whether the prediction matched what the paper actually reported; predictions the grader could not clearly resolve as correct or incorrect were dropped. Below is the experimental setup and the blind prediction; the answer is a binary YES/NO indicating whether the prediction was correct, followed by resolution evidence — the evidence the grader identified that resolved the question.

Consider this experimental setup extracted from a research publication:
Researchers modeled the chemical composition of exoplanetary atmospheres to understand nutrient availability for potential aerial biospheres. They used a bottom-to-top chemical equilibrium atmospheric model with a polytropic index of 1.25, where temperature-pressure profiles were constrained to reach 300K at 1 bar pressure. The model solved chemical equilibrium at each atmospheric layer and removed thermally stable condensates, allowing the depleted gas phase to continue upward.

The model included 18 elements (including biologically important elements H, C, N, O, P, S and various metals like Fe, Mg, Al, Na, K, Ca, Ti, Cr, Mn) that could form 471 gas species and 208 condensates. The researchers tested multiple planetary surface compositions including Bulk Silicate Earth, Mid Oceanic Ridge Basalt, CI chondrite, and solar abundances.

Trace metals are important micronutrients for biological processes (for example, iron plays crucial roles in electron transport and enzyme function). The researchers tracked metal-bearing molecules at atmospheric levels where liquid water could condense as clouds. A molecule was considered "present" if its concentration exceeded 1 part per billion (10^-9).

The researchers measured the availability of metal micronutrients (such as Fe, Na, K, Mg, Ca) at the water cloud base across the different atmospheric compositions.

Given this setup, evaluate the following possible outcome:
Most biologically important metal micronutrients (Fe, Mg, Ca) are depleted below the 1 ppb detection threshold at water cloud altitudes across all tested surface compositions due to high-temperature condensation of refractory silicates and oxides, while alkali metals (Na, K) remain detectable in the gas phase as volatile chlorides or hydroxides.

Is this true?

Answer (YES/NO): NO